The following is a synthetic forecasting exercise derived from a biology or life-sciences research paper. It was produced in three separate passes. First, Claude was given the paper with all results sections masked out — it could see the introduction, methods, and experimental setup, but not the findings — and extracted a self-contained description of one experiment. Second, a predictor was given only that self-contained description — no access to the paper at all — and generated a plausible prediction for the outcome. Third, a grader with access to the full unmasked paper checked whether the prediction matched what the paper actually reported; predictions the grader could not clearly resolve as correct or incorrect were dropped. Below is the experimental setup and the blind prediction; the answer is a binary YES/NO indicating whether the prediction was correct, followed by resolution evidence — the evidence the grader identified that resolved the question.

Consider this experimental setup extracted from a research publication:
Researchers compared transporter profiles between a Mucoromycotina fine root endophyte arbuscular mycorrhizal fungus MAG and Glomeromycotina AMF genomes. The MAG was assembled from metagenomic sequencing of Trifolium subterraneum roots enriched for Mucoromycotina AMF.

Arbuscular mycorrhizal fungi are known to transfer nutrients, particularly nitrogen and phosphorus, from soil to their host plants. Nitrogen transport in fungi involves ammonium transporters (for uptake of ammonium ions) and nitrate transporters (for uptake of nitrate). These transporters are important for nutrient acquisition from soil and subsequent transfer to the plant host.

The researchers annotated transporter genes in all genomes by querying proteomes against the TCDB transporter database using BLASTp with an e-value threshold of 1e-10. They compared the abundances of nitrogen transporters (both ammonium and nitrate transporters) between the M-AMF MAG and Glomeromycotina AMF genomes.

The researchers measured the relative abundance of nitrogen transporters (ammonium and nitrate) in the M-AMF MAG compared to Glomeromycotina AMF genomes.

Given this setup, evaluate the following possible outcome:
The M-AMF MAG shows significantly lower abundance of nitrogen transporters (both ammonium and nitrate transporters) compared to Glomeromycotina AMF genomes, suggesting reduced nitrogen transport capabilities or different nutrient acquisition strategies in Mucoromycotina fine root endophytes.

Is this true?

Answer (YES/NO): YES